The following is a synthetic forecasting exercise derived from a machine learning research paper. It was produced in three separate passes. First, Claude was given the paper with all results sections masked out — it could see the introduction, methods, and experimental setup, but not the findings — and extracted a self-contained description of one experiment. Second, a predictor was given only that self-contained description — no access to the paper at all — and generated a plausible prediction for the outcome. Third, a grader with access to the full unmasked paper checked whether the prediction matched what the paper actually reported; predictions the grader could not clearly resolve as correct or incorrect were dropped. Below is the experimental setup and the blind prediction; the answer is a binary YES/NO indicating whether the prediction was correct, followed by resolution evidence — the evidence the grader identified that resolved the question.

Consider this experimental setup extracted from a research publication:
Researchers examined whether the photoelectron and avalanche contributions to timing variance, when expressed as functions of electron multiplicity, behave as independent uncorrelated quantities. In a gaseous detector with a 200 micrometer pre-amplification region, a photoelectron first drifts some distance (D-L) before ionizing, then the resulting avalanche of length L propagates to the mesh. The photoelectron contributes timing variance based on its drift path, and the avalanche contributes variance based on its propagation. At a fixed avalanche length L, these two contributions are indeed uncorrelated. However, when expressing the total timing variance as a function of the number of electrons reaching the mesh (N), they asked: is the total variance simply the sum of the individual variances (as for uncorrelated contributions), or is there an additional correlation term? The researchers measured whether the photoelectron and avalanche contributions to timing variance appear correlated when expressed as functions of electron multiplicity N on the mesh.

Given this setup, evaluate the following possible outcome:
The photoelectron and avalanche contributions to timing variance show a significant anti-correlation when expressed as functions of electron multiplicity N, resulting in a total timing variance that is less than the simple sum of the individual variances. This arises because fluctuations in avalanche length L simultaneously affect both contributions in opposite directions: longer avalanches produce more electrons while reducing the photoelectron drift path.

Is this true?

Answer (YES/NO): NO